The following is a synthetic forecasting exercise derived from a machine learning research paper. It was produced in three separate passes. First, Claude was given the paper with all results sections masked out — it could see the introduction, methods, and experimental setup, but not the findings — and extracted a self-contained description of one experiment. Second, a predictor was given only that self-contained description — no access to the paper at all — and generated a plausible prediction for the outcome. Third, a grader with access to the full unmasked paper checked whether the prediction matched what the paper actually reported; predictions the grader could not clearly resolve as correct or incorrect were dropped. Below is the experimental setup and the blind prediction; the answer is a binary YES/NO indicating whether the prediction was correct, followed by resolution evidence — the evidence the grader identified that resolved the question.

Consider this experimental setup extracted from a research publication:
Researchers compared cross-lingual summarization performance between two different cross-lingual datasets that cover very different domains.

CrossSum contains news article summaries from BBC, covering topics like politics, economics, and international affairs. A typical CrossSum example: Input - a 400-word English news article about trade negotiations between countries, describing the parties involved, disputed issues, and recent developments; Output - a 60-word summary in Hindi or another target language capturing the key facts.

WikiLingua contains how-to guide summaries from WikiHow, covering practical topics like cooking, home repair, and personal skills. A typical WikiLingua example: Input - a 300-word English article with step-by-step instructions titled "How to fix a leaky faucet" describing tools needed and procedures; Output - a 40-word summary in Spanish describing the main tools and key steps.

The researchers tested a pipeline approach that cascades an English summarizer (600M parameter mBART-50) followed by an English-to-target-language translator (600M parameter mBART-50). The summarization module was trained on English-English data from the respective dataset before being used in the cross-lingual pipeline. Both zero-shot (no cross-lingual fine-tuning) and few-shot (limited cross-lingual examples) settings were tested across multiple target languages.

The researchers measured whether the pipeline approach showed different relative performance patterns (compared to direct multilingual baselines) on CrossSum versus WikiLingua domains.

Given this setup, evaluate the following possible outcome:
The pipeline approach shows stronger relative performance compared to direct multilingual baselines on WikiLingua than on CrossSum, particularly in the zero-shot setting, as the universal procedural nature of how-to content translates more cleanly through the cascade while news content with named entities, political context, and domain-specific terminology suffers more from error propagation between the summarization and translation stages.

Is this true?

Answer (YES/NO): NO